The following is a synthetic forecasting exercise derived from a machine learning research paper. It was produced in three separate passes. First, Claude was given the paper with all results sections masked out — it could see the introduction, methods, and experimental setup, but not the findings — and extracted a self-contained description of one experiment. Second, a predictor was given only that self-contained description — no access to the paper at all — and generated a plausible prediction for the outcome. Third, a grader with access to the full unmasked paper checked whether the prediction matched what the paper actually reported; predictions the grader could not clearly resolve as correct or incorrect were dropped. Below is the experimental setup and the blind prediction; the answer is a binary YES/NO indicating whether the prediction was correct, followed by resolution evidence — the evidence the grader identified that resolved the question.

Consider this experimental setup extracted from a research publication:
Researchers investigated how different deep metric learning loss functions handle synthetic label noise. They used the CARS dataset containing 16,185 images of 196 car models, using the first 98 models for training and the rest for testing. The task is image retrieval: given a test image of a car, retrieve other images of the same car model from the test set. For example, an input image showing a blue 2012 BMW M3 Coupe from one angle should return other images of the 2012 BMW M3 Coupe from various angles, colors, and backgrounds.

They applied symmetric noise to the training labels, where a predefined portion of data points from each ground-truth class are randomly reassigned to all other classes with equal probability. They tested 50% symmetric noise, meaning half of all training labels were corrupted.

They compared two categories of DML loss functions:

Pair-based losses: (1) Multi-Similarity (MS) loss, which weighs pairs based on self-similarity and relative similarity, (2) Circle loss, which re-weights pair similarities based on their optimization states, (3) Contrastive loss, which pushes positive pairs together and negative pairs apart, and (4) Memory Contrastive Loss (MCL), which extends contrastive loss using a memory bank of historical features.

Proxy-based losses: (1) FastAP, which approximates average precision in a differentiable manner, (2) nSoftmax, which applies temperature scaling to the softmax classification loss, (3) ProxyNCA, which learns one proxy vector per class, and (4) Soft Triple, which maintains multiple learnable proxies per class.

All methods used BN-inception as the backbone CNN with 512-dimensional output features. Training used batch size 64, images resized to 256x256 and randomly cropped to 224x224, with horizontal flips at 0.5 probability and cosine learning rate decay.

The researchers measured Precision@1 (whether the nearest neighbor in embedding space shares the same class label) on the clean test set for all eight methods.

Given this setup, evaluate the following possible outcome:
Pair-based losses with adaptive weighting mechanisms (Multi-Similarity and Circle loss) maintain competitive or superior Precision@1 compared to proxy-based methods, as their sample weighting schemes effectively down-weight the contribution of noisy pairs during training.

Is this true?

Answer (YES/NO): NO